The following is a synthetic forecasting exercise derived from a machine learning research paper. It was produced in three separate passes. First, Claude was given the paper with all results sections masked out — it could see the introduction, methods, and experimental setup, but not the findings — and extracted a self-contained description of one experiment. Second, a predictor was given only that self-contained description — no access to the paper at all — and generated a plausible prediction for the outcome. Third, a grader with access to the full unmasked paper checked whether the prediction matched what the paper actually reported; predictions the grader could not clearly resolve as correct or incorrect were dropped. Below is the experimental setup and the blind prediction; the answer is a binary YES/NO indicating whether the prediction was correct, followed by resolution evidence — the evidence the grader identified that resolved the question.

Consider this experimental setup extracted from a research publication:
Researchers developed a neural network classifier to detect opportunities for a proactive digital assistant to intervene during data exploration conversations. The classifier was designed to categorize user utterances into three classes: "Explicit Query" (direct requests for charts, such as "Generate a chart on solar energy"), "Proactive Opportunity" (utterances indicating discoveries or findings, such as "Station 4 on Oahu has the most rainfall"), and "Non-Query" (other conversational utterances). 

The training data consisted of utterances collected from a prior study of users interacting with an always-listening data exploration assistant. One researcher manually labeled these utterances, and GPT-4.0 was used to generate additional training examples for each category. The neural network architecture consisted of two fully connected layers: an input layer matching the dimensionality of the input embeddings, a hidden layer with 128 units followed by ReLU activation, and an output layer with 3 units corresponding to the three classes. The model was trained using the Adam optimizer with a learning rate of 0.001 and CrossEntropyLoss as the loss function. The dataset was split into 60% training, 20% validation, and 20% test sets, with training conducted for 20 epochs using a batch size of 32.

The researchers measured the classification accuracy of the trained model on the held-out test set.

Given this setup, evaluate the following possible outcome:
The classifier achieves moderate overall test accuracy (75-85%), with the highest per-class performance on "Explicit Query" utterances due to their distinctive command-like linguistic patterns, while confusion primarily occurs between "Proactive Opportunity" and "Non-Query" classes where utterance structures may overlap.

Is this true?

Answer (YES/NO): NO